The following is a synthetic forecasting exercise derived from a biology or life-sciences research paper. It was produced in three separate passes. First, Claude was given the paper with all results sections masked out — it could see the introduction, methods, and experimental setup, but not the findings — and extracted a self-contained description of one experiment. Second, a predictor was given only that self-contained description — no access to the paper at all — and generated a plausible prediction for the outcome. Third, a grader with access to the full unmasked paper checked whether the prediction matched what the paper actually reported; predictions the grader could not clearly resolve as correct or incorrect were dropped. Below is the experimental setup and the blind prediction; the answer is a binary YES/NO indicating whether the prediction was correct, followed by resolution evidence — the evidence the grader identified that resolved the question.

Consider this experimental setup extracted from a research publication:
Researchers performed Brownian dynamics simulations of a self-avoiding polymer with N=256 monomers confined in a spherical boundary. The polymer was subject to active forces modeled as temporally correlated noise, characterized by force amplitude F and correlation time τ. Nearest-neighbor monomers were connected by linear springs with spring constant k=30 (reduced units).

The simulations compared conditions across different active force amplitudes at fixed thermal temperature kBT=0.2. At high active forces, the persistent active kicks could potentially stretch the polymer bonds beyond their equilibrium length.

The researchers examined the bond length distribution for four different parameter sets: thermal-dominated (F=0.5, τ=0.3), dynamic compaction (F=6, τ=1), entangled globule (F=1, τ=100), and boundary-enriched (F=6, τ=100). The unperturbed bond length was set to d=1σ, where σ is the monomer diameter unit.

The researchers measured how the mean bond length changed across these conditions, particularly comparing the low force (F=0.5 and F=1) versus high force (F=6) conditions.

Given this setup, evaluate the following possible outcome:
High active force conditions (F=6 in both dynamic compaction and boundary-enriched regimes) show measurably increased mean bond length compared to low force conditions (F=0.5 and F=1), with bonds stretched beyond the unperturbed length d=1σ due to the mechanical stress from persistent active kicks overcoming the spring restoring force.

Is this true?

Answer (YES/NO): YES